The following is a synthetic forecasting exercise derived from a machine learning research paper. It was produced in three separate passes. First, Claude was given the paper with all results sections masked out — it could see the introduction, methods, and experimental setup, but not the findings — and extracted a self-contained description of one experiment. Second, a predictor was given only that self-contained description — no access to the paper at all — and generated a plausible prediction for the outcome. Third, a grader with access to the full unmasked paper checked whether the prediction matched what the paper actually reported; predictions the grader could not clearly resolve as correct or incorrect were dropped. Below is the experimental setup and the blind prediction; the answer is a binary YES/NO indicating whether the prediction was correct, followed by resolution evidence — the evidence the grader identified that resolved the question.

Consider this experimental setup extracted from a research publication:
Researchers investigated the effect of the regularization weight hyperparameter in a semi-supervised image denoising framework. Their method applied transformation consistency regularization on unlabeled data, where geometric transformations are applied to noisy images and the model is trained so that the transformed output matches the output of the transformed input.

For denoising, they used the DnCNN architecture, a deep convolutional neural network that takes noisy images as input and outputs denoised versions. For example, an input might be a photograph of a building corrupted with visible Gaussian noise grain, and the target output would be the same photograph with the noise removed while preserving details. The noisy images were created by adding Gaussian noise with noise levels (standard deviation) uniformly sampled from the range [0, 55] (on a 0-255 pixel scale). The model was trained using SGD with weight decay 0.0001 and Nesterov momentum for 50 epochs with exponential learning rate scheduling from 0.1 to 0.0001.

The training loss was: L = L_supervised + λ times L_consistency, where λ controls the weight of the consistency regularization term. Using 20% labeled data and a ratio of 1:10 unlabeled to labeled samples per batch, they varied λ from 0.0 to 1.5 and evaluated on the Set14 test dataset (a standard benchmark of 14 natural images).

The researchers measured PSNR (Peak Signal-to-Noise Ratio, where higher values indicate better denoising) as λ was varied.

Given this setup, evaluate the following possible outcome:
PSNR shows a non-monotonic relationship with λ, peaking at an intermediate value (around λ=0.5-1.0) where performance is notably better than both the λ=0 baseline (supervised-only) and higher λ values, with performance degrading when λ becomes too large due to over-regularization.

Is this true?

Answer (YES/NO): NO